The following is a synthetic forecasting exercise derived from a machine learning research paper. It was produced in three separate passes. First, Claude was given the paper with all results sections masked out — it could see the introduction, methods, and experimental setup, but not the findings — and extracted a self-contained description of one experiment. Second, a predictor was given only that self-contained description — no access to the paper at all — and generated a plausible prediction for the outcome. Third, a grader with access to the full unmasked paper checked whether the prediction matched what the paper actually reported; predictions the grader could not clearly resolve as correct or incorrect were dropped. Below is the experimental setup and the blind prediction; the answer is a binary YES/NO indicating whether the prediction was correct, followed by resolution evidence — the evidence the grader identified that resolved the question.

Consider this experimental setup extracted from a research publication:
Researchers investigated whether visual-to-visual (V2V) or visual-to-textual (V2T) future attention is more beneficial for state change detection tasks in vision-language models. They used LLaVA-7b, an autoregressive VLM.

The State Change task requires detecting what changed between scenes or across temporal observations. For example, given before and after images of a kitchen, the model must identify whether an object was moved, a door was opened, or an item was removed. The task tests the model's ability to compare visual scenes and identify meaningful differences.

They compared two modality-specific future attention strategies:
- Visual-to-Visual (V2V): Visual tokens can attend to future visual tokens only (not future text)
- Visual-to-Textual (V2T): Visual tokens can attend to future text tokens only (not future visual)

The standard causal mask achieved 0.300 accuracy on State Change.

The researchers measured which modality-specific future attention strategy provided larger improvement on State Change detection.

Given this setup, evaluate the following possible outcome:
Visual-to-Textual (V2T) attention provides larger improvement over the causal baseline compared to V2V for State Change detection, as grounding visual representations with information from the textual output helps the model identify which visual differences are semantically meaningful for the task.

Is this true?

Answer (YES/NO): NO